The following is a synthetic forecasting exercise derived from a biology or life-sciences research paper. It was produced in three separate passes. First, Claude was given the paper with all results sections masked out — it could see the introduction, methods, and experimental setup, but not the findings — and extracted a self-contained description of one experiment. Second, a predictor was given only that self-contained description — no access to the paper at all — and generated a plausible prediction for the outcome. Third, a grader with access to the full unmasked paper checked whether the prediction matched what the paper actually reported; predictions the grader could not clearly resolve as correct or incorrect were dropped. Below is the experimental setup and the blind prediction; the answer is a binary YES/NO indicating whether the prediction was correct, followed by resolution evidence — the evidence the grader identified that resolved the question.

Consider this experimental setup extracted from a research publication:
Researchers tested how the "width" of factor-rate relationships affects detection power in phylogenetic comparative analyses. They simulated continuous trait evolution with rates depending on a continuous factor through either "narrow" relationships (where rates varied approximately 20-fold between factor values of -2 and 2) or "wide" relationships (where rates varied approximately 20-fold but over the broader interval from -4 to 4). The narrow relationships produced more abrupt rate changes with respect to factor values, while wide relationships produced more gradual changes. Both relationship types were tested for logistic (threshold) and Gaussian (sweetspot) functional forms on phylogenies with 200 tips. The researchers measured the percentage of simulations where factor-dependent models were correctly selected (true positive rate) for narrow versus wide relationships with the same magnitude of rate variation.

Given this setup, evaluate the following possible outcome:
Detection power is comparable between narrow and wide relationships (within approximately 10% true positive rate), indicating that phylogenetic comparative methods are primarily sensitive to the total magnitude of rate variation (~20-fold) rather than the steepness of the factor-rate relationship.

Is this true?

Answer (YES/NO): NO